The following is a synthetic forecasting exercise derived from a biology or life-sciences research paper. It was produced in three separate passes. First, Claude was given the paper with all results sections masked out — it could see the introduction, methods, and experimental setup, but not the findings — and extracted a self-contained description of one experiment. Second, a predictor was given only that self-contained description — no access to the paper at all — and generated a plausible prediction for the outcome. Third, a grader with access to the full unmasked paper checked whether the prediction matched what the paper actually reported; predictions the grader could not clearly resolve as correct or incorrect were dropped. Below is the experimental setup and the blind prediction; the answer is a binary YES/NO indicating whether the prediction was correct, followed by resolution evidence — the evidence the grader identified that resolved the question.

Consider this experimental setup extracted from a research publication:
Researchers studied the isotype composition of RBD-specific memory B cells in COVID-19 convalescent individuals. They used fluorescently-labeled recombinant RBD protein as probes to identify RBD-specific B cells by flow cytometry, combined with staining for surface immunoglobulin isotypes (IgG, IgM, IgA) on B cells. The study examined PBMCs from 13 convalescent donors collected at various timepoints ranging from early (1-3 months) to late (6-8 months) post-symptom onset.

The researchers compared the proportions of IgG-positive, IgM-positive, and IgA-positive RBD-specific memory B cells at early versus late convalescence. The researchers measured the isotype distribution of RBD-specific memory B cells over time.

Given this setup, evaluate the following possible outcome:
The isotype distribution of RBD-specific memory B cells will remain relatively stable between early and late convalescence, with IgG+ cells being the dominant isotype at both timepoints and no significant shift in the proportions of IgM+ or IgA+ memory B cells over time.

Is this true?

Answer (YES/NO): NO